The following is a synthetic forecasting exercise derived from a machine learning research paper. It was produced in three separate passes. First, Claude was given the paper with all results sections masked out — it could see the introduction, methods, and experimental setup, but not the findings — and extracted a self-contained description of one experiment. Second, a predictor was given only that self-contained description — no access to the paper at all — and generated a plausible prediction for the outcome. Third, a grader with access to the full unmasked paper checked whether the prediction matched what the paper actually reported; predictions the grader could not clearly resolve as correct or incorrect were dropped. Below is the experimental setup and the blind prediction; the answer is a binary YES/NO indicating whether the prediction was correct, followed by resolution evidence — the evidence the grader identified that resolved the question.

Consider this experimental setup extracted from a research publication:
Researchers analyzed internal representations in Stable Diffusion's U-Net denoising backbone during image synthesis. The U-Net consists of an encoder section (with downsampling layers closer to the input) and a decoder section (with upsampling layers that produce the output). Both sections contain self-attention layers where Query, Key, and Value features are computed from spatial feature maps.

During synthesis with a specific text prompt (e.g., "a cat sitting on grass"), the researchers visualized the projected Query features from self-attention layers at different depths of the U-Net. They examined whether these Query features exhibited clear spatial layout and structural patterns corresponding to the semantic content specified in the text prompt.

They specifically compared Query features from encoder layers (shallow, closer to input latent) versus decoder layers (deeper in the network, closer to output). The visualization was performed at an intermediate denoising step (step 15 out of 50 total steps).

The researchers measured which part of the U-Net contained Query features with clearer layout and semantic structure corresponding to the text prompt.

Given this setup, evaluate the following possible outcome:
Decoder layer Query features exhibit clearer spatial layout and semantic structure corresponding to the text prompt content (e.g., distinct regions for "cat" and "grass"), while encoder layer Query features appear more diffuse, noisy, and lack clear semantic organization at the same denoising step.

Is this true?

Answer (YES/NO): YES